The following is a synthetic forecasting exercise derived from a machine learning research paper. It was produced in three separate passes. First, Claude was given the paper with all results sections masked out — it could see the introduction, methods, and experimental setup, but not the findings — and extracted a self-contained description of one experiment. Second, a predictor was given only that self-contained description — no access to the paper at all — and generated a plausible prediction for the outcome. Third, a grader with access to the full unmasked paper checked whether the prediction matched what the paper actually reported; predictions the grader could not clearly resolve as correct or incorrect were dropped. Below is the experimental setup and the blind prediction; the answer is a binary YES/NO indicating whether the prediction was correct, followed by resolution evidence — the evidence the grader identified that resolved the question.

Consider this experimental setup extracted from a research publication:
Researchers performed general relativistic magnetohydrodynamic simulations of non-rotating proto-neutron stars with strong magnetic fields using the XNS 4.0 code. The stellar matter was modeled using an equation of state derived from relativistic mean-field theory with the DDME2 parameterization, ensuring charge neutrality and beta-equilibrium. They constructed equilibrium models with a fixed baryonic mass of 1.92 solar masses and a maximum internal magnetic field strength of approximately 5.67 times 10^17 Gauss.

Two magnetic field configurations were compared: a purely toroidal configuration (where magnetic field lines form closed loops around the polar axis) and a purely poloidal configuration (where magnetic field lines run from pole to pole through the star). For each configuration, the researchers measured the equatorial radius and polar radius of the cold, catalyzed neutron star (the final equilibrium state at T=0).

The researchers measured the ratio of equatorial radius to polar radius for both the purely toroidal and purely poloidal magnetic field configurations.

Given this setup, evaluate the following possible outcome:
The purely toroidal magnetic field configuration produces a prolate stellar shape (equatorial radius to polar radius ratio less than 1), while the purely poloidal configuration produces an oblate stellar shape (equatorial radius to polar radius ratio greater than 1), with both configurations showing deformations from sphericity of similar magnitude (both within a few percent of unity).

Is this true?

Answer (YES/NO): NO